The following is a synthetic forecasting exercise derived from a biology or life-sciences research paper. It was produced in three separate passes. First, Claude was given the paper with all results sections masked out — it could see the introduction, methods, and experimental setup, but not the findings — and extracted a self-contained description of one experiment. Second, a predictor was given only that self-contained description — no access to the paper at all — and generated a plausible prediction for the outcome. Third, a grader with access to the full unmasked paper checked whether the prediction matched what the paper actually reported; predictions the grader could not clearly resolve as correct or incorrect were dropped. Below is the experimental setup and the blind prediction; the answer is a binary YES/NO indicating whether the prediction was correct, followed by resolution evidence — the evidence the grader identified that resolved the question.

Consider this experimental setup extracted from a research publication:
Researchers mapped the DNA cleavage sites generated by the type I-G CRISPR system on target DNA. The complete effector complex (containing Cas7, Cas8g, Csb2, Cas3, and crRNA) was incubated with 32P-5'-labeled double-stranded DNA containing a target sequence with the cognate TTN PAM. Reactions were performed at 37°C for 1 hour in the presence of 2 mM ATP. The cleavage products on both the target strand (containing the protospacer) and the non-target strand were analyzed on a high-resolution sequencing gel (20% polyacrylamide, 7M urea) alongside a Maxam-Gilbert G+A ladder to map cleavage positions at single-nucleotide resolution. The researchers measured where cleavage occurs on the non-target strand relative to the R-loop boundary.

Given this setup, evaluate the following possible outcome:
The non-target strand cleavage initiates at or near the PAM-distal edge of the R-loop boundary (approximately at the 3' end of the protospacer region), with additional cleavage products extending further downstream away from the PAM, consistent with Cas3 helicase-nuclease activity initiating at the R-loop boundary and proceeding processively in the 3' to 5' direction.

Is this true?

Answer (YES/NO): NO